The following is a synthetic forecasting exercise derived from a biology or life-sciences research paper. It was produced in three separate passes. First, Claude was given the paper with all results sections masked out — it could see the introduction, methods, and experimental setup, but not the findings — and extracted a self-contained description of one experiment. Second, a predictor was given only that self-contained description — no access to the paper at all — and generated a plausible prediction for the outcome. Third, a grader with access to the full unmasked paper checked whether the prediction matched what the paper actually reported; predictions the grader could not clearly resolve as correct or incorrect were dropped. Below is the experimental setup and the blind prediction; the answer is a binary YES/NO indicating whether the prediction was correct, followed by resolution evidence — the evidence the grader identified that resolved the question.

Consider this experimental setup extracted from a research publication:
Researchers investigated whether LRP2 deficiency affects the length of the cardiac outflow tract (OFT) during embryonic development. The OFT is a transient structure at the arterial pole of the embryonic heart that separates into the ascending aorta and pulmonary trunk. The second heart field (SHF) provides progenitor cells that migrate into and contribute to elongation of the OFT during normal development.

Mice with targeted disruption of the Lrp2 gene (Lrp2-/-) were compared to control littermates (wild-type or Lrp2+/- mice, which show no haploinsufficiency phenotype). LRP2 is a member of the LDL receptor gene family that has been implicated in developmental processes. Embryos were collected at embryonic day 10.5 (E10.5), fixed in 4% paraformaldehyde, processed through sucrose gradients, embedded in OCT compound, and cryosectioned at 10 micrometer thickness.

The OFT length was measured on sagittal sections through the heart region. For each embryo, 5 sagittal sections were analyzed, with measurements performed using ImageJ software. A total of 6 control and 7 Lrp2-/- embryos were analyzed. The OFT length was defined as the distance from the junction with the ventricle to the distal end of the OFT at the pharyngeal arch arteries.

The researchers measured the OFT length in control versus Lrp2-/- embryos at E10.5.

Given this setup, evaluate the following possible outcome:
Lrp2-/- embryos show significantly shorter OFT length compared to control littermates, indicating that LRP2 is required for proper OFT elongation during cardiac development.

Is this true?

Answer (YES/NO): YES